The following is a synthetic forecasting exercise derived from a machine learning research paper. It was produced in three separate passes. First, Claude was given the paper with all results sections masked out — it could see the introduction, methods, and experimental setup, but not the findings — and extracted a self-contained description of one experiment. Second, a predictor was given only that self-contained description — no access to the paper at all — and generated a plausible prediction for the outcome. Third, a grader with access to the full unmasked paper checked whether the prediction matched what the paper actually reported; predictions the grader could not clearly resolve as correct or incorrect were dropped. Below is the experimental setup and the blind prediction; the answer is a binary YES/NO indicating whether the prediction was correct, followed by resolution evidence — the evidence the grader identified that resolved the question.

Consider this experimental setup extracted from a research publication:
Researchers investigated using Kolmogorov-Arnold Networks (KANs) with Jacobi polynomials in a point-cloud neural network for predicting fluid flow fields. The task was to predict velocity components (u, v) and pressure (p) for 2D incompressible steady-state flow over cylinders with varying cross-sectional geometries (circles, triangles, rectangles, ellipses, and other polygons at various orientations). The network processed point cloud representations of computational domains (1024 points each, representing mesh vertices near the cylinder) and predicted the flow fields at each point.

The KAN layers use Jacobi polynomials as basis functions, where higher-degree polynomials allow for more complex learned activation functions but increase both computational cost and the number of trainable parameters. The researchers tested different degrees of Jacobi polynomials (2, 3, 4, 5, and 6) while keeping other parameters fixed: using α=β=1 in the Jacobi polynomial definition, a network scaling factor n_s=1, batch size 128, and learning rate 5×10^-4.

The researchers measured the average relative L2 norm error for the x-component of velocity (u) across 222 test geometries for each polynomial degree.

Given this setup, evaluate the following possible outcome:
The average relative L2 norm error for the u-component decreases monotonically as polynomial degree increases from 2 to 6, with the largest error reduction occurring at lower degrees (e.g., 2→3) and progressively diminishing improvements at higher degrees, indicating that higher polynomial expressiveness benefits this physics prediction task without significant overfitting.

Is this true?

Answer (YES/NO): NO